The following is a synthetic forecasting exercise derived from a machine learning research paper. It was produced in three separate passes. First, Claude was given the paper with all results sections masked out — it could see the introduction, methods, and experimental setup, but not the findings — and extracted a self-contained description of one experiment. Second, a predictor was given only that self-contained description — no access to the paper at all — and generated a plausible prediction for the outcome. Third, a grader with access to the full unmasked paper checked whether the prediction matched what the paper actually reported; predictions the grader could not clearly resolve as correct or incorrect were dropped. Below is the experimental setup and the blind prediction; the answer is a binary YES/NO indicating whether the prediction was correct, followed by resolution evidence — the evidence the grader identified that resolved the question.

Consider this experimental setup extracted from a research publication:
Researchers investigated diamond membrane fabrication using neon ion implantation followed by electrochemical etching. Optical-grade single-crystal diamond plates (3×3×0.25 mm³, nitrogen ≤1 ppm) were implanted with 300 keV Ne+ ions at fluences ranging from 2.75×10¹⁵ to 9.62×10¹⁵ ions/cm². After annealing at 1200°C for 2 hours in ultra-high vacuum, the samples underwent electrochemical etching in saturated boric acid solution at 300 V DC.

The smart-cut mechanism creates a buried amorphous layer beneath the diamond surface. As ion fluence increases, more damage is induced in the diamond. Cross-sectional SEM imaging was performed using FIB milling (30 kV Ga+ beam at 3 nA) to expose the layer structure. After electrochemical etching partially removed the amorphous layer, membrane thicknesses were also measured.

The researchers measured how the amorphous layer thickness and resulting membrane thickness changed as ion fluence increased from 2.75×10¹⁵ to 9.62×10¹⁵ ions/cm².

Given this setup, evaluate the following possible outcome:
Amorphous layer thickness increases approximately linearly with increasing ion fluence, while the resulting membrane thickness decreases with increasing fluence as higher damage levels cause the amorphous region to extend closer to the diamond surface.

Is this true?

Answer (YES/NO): NO